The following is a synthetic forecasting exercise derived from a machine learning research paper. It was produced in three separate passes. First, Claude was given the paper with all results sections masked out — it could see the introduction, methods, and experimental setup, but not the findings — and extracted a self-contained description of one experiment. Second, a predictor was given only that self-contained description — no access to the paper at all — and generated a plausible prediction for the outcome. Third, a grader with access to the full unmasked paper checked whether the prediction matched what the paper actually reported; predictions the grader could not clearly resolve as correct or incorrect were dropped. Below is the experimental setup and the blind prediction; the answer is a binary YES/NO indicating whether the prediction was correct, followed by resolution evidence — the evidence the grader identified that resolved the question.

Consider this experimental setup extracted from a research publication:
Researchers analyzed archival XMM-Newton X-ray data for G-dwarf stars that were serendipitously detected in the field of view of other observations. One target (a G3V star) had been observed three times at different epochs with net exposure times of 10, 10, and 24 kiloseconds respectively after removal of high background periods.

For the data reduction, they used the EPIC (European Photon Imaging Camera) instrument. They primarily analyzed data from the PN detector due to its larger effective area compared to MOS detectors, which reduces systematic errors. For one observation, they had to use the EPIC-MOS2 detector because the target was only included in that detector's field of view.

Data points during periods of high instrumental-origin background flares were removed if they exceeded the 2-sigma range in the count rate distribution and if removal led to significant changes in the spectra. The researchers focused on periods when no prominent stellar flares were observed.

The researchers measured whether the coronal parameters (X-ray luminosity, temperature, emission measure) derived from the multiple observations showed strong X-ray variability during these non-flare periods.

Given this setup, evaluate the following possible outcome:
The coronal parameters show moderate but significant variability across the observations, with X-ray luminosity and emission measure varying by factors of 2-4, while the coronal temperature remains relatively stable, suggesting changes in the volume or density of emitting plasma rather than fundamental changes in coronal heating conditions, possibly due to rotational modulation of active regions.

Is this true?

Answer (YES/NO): NO